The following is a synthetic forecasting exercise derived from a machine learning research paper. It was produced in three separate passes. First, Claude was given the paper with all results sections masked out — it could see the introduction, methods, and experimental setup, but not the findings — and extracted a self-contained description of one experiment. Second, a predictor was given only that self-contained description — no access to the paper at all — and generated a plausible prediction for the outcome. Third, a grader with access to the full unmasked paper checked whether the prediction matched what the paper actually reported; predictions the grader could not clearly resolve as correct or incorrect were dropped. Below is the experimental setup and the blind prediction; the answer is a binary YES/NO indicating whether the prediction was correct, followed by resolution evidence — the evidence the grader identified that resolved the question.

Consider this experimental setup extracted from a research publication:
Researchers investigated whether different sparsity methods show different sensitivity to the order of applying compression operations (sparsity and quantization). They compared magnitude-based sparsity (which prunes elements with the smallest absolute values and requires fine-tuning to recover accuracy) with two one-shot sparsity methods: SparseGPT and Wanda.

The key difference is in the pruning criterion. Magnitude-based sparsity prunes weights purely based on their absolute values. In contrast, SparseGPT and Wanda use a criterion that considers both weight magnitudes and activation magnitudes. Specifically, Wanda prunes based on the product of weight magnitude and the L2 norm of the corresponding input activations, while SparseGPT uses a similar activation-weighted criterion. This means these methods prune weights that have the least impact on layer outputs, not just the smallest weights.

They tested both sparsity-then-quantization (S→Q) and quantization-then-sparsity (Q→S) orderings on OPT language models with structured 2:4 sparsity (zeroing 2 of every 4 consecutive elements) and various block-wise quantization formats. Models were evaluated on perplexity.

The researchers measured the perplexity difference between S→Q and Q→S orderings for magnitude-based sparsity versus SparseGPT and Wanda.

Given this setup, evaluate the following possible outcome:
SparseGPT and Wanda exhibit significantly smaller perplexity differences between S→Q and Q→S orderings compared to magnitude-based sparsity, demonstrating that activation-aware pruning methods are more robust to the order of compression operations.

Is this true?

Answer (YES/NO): YES